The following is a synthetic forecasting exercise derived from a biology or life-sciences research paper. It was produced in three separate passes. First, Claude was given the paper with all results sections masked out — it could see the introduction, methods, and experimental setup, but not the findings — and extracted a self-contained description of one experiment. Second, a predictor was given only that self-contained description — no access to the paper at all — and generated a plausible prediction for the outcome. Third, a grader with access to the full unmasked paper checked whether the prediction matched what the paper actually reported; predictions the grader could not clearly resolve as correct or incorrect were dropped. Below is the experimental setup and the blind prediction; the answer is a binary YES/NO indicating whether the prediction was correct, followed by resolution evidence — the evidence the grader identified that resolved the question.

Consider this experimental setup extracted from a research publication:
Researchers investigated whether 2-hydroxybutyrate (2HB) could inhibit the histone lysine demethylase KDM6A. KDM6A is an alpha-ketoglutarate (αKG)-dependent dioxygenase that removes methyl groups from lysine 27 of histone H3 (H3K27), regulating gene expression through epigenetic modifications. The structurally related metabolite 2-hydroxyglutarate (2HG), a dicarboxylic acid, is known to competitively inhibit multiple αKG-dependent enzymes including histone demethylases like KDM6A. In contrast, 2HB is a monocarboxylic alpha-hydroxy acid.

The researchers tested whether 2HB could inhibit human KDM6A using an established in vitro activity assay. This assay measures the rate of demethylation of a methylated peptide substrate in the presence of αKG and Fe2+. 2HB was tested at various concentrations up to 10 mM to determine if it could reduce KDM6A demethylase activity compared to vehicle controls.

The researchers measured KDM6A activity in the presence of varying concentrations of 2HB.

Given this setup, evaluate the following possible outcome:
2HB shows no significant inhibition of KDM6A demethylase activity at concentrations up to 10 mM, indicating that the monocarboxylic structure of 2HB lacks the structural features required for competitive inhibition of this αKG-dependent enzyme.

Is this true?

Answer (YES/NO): YES